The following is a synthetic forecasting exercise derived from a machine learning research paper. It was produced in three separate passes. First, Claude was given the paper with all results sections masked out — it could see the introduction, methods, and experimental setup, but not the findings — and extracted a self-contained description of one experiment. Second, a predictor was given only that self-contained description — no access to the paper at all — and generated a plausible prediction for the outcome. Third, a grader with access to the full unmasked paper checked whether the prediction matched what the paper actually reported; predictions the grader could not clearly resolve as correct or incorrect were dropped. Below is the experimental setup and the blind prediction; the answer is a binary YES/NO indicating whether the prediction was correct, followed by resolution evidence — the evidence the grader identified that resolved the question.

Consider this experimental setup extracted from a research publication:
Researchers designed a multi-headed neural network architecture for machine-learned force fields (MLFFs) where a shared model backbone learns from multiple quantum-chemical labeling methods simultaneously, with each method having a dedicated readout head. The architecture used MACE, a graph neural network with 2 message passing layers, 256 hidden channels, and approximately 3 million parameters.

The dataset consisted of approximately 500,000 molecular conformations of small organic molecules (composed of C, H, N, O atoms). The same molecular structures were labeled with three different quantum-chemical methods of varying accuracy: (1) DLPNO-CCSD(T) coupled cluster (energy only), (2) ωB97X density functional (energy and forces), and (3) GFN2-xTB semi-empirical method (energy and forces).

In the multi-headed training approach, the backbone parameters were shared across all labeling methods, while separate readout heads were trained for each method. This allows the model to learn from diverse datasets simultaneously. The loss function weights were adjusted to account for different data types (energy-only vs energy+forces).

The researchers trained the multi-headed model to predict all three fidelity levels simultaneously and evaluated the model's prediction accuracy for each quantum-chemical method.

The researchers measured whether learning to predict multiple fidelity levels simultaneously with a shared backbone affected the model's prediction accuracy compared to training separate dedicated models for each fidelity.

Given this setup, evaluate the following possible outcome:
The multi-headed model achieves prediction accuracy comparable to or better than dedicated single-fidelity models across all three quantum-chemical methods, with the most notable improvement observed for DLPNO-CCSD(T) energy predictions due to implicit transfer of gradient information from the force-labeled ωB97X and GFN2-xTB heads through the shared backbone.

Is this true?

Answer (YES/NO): NO